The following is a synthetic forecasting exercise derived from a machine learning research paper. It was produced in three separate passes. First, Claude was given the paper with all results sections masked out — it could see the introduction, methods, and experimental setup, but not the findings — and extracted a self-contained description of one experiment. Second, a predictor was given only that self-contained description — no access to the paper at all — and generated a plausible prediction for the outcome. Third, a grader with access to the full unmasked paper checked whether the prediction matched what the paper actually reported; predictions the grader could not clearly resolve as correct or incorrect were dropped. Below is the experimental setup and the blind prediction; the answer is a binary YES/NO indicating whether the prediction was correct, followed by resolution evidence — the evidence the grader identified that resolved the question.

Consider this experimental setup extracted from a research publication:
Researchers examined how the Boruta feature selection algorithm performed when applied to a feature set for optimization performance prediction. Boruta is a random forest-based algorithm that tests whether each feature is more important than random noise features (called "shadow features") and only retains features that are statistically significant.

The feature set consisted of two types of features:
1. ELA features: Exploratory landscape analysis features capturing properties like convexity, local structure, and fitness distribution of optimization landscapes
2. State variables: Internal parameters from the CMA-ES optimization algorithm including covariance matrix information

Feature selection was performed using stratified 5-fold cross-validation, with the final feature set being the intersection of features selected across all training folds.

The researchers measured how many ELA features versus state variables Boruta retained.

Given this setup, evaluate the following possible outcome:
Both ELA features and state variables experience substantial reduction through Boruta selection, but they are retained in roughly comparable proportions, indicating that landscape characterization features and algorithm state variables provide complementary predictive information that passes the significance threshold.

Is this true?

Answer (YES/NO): NO